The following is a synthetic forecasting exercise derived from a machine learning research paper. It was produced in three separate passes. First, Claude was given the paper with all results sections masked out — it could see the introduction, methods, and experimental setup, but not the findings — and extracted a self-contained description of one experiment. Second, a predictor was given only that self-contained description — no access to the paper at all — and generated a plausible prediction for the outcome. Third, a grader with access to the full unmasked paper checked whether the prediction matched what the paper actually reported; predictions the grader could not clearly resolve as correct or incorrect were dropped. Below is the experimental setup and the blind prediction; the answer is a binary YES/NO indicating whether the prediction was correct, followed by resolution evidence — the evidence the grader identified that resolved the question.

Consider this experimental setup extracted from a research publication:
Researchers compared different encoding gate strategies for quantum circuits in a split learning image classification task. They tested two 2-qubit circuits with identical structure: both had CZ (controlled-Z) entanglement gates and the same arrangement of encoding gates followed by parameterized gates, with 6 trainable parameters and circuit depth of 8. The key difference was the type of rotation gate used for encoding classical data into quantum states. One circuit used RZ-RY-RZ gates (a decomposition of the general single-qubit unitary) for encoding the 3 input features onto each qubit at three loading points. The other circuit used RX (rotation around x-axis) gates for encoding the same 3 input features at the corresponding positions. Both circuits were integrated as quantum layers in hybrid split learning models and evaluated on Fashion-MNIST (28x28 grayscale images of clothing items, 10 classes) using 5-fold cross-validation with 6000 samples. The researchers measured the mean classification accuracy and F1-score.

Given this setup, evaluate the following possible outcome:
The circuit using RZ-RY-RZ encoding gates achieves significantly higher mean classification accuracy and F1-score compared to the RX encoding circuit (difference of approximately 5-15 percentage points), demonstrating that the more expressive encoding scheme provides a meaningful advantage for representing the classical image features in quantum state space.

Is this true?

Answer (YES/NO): NO